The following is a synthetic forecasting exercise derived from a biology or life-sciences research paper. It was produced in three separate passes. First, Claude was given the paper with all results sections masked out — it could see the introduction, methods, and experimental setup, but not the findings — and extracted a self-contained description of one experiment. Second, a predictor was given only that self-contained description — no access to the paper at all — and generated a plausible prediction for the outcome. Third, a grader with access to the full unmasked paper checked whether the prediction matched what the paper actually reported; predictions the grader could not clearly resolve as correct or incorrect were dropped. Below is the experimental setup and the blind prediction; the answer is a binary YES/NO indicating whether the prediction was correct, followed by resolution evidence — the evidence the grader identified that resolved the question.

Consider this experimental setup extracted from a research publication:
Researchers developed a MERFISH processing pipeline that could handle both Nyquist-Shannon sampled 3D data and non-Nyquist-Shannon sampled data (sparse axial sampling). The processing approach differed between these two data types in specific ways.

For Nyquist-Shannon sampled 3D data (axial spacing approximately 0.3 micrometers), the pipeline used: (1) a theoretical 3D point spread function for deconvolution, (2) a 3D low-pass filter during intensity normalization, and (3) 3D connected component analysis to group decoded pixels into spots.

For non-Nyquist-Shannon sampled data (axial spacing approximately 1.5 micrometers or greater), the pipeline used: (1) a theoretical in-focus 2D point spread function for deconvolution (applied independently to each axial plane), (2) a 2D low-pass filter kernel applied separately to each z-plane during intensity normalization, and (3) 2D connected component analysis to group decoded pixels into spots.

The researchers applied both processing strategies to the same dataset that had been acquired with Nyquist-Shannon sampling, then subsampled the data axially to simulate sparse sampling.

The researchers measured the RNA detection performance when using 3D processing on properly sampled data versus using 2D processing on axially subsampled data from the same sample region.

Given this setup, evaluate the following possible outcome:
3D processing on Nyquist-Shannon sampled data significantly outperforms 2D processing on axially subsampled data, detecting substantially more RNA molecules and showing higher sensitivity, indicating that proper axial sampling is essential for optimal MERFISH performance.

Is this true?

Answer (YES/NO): YES